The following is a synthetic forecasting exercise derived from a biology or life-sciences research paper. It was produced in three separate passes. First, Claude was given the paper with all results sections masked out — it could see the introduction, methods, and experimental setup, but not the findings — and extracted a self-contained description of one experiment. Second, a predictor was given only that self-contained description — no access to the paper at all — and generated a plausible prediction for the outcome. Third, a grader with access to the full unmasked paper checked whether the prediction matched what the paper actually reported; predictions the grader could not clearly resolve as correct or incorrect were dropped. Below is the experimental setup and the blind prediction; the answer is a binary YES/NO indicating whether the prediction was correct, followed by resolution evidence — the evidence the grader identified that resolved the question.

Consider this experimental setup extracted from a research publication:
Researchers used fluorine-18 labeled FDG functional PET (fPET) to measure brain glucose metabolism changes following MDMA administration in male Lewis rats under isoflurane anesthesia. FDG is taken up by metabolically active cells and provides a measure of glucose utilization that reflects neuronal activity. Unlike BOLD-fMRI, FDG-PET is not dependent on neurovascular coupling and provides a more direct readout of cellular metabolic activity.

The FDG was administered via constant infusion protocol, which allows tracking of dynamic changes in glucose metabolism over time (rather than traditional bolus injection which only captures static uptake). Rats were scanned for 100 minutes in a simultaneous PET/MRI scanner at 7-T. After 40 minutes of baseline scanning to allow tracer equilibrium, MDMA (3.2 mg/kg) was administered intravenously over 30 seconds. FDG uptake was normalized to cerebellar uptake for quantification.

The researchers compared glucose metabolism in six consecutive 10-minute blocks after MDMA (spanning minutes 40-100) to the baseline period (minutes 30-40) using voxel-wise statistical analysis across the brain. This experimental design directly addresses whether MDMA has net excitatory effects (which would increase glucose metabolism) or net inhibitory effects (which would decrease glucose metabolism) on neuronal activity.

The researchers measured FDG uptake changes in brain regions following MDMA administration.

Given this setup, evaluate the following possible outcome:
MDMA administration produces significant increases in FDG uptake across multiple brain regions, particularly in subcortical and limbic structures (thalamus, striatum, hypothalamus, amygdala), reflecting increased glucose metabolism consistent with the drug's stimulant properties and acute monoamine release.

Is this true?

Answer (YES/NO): NO